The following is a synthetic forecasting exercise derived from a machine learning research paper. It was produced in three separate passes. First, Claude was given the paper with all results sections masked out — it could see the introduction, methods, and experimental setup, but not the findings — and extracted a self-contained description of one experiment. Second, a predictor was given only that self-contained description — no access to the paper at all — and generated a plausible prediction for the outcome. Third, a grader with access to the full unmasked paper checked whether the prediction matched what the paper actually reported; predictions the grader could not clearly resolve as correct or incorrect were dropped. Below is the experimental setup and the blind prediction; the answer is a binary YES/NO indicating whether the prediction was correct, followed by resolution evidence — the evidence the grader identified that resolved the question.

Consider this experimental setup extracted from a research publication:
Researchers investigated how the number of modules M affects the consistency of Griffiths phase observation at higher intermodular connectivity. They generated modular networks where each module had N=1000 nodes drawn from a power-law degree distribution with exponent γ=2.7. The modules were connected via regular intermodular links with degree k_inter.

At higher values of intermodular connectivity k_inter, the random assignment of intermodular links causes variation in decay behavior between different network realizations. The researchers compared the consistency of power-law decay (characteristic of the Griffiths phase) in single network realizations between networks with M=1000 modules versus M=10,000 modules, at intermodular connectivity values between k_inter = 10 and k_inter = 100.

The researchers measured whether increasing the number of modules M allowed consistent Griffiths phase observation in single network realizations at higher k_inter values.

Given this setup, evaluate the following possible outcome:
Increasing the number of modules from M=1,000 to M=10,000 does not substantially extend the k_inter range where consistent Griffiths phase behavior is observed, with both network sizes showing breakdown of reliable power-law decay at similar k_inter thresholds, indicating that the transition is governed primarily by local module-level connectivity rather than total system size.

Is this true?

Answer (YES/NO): NO